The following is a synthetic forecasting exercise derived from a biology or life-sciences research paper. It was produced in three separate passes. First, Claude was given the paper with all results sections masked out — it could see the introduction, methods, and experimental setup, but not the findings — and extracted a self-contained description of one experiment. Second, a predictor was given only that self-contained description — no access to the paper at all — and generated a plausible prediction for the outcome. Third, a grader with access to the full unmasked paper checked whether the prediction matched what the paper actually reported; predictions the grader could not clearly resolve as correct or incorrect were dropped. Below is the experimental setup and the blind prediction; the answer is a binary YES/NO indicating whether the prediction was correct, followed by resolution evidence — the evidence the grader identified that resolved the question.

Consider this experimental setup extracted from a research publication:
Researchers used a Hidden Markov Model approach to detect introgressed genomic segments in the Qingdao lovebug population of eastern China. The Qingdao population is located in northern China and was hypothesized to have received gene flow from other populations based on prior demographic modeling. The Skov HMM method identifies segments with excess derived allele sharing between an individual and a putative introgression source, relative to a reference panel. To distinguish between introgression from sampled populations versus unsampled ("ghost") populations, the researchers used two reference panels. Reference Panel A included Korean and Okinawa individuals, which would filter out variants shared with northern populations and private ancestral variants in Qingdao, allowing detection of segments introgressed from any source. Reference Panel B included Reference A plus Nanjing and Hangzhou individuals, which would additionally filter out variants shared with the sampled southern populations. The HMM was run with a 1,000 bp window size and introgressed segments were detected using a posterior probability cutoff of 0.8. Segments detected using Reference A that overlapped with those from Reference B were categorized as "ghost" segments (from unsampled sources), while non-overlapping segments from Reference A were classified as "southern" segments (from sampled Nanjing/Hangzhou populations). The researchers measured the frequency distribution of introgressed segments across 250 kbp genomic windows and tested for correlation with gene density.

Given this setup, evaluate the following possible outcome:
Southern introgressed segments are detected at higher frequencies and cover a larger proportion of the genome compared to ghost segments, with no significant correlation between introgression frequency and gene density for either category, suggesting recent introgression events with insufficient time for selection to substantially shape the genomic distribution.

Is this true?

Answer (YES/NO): NO